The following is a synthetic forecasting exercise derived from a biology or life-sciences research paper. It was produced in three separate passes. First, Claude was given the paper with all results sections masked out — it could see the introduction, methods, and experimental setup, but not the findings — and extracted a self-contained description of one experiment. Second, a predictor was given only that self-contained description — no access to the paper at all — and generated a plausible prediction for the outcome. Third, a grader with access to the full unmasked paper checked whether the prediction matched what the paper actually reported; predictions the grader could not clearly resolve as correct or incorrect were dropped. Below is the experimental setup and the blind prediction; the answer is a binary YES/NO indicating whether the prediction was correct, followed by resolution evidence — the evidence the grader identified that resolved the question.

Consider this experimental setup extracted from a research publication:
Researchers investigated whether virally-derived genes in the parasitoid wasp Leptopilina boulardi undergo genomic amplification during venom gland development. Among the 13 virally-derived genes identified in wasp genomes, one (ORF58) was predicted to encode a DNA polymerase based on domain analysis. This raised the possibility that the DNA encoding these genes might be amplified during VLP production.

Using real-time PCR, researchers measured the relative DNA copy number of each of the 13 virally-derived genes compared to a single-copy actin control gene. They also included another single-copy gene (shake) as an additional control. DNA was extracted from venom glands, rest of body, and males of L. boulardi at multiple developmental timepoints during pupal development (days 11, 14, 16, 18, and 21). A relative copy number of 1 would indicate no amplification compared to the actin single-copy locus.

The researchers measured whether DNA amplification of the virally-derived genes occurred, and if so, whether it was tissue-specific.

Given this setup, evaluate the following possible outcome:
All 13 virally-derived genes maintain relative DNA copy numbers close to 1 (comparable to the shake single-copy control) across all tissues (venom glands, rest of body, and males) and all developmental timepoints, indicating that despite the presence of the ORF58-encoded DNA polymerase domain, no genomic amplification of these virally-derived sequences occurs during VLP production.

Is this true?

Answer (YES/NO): NO